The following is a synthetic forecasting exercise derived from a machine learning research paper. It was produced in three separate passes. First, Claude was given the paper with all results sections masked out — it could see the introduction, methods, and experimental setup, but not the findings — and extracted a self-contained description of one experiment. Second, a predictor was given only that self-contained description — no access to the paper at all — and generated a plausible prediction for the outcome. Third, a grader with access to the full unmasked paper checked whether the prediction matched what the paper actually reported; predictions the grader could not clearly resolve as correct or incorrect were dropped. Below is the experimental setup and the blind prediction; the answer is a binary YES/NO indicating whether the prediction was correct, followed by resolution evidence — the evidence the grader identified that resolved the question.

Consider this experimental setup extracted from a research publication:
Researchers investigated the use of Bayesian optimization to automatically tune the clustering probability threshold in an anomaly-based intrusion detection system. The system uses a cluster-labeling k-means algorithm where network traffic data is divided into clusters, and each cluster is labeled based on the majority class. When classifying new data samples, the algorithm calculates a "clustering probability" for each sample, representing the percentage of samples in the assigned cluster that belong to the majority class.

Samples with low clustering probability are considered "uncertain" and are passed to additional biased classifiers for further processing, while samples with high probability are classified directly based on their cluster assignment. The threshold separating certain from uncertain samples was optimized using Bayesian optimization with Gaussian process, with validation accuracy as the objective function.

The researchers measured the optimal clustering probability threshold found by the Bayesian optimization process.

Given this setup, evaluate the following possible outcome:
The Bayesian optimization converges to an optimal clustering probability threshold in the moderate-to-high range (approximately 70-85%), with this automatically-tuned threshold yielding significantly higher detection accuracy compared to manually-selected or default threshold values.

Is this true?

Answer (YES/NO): NO